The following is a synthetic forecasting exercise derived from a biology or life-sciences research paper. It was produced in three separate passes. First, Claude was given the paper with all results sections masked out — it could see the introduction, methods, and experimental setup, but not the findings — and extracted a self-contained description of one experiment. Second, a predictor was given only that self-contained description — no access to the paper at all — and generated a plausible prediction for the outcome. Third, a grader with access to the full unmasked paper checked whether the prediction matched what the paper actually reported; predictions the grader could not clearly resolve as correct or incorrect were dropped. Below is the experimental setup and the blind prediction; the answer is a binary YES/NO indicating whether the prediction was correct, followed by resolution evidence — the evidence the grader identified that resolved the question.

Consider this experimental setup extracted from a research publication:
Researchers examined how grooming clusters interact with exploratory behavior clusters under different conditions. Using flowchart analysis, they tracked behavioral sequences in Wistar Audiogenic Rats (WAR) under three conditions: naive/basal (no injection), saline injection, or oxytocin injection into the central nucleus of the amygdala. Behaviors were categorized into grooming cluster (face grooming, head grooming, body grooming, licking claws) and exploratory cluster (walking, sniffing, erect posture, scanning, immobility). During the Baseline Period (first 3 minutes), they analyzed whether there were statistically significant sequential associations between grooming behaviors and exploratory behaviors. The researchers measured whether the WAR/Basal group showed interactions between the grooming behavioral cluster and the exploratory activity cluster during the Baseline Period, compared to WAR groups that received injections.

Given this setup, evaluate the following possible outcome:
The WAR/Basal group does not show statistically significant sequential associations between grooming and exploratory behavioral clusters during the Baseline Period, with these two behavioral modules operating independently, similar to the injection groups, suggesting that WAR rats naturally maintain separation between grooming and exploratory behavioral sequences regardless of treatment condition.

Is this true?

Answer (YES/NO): NO